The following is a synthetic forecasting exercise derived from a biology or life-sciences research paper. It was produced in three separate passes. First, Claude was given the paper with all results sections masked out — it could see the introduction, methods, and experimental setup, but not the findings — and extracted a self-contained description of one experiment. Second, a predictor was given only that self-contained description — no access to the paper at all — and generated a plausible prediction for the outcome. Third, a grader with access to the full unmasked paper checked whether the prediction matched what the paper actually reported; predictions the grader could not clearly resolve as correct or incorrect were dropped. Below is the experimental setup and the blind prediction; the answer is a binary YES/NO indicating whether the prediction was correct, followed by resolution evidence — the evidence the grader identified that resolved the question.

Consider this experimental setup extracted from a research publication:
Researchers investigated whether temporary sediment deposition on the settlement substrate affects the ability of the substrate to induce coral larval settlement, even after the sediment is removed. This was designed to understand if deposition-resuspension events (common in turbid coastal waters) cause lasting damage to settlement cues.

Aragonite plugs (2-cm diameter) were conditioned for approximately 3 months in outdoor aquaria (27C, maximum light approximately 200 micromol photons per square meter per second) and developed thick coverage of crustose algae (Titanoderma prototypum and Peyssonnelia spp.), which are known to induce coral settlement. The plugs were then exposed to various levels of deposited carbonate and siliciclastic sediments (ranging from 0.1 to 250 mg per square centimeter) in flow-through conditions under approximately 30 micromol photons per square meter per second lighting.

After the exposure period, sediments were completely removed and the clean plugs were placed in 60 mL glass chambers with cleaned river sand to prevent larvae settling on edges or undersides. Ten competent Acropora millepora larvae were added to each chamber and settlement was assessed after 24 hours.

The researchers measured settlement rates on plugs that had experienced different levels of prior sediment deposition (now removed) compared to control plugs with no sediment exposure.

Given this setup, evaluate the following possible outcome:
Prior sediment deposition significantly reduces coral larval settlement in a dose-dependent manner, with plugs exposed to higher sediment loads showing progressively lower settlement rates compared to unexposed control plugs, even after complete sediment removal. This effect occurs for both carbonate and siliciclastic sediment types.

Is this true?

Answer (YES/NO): YES